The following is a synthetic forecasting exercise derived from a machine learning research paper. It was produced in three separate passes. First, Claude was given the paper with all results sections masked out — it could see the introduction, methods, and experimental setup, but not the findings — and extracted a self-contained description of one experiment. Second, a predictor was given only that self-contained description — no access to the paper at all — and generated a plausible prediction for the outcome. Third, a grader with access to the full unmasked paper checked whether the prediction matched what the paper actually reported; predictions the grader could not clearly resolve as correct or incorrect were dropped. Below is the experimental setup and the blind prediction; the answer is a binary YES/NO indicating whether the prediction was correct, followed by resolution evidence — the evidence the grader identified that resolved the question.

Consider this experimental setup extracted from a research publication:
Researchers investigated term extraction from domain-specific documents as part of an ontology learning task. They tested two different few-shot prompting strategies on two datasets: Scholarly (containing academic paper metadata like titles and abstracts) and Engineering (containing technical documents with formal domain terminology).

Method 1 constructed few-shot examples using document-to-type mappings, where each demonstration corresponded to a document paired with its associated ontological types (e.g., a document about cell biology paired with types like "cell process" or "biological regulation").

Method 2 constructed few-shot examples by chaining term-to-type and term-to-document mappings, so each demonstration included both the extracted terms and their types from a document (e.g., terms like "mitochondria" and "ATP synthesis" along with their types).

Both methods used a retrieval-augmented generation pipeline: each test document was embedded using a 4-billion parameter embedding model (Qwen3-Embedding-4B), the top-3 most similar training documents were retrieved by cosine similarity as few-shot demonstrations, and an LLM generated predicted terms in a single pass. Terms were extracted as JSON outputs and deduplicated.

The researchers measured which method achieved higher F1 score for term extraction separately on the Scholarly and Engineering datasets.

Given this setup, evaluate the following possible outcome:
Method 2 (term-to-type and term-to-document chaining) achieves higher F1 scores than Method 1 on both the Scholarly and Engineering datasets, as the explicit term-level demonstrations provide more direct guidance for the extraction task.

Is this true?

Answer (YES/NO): NO